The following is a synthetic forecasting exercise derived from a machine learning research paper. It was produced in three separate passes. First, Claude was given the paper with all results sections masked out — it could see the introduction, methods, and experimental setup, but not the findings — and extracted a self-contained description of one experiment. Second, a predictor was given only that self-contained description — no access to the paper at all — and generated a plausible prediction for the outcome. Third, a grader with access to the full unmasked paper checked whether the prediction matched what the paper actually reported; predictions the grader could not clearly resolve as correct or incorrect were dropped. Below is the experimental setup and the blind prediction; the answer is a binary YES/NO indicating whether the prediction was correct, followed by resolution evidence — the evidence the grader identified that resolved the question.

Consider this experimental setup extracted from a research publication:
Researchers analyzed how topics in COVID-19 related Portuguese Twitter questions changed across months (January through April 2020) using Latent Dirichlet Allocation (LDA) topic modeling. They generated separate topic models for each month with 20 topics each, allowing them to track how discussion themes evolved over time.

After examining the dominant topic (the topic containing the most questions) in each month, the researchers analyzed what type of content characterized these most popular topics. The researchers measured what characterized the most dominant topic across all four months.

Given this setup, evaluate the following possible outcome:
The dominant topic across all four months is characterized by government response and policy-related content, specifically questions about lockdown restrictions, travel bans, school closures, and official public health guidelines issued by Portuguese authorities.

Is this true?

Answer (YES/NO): NO